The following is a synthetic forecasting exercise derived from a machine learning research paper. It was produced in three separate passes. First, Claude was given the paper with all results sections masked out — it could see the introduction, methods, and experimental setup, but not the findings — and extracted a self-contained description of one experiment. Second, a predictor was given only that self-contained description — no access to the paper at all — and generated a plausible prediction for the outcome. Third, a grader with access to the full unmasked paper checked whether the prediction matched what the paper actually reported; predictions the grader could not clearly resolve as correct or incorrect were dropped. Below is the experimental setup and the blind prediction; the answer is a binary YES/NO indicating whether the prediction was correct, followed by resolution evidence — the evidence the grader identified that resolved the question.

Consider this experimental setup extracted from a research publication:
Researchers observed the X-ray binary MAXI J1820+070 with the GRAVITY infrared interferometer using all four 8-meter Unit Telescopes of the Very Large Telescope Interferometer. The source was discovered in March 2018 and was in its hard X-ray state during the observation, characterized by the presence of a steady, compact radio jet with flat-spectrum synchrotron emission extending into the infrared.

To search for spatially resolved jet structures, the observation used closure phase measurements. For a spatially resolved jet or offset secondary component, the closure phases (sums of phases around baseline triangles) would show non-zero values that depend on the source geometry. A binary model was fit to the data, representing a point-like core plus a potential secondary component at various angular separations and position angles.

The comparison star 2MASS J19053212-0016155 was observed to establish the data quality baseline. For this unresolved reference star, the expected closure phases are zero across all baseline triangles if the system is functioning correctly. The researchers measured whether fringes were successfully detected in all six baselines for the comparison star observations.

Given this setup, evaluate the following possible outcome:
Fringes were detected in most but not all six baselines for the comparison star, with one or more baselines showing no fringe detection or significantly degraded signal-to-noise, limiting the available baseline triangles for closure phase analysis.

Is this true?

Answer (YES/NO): NO